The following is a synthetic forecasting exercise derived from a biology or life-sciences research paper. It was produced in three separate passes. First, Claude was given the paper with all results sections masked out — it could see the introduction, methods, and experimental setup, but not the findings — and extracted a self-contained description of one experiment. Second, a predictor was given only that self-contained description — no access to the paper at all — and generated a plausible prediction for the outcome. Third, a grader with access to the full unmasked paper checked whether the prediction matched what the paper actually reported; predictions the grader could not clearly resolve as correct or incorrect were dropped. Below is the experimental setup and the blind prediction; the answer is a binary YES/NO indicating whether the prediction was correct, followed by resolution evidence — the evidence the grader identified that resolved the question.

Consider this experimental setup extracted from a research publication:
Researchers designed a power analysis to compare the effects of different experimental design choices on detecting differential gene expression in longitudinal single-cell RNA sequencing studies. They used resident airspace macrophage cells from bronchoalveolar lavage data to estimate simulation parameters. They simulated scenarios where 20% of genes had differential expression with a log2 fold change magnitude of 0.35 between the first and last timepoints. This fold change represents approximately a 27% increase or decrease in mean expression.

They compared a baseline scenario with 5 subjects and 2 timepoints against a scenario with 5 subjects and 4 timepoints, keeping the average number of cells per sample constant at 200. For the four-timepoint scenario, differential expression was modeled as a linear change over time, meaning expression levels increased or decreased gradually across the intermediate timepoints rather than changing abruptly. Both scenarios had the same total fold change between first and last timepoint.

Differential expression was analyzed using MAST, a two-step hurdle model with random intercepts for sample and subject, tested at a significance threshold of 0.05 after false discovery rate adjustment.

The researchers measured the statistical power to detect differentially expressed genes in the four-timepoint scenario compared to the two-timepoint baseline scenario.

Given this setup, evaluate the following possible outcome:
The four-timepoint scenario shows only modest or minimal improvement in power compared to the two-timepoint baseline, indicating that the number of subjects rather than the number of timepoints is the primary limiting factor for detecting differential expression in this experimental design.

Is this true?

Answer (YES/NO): YES